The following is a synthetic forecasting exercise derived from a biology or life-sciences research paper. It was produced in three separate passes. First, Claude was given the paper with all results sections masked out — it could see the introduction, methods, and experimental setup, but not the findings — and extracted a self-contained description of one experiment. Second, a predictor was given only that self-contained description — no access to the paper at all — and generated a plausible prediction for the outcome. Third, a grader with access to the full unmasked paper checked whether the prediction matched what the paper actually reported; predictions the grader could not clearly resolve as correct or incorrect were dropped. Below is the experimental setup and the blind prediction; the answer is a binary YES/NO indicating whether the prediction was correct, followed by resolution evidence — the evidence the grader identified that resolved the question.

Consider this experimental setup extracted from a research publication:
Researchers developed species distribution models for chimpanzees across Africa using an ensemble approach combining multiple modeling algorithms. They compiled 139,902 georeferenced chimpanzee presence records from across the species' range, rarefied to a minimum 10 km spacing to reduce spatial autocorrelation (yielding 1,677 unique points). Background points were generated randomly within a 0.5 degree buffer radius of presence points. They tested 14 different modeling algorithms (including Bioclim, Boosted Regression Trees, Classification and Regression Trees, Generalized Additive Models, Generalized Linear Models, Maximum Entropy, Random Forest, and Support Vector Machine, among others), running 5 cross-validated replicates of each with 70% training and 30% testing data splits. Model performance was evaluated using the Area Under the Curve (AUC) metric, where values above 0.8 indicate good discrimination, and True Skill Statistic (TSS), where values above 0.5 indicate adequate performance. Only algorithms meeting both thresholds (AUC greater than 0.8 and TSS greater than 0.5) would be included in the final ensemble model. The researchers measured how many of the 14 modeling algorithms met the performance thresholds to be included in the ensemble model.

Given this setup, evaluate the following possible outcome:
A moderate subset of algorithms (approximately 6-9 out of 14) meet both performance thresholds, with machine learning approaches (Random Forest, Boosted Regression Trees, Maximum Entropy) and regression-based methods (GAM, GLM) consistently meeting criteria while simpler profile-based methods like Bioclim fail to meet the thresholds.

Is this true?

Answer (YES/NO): NO